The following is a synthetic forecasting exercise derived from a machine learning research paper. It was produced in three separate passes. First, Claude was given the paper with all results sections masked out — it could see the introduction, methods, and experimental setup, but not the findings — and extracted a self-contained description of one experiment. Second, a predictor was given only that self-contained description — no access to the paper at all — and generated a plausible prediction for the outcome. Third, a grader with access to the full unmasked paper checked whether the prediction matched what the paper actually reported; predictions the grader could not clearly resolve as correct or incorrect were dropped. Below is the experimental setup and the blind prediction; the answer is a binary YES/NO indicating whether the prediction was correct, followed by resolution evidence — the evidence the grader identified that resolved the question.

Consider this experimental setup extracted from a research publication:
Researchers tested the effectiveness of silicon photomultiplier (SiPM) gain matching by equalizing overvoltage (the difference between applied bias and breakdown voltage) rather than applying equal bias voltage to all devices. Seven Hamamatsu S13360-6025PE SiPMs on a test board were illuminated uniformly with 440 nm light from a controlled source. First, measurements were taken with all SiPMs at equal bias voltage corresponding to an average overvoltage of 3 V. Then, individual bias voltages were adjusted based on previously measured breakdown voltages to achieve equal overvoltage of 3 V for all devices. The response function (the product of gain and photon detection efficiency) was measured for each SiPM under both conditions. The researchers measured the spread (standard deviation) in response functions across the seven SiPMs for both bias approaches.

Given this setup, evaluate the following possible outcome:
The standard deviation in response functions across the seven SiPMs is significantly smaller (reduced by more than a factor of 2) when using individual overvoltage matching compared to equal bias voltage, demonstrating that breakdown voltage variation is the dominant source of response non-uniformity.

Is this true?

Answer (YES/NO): YES